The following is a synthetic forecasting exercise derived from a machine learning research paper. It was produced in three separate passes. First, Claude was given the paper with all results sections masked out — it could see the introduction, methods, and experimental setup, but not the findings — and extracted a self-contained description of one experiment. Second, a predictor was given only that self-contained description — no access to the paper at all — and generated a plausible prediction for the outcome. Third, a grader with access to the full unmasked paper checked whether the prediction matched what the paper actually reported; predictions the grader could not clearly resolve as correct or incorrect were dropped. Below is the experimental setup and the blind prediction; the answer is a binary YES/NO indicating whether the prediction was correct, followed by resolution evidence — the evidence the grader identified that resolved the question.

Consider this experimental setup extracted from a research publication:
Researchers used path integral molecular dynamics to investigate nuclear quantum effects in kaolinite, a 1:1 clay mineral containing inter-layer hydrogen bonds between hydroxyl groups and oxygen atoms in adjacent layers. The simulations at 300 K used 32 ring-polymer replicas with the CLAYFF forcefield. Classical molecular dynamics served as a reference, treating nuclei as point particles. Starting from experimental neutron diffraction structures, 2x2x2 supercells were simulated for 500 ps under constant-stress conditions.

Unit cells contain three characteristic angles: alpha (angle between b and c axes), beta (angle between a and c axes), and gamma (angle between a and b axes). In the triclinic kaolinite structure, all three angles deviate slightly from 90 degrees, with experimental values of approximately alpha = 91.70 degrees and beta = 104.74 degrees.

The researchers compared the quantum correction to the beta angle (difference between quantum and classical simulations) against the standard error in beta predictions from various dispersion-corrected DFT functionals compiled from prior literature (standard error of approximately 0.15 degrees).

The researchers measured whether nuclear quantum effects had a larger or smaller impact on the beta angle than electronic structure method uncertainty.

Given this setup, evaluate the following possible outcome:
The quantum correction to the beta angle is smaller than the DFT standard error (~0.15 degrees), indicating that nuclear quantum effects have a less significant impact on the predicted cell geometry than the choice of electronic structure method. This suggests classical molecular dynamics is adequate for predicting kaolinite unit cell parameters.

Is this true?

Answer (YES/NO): YES